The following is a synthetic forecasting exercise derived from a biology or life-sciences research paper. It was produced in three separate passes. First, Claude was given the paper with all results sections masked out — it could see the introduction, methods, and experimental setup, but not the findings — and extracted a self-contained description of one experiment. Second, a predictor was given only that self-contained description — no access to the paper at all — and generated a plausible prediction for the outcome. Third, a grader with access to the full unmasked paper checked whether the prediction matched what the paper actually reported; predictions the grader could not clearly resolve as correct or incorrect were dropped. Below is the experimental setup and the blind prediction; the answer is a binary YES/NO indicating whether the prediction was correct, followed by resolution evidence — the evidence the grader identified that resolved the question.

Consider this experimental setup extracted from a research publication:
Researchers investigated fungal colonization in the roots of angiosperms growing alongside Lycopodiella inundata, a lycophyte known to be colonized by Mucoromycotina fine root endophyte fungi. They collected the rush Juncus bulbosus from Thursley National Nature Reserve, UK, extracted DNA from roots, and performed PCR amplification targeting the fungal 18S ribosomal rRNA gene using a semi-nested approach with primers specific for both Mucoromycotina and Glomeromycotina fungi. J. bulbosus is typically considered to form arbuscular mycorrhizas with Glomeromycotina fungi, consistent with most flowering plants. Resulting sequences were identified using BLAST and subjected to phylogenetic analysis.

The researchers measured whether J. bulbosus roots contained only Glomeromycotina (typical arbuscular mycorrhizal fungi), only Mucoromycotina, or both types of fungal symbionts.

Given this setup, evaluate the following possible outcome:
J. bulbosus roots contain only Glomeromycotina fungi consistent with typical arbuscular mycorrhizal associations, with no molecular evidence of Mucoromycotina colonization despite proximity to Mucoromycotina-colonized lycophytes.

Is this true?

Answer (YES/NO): NO